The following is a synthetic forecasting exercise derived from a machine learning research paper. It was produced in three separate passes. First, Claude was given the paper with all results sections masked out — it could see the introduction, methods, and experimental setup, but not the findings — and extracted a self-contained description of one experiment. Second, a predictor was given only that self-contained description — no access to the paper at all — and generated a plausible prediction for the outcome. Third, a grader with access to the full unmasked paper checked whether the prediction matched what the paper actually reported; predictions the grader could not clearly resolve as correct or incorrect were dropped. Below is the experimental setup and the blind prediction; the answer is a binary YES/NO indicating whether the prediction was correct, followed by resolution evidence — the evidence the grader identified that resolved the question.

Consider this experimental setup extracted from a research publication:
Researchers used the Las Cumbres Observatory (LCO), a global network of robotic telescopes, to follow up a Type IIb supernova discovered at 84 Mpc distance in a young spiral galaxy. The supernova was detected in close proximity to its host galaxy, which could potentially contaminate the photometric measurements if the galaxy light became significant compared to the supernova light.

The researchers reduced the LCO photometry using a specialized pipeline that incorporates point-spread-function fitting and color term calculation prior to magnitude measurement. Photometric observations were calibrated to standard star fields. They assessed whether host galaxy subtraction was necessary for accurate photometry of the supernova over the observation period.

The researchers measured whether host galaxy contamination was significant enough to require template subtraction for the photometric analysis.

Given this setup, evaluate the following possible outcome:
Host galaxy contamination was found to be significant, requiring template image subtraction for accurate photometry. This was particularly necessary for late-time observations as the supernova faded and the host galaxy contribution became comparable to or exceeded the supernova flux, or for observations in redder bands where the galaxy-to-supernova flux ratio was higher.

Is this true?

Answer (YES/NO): NO